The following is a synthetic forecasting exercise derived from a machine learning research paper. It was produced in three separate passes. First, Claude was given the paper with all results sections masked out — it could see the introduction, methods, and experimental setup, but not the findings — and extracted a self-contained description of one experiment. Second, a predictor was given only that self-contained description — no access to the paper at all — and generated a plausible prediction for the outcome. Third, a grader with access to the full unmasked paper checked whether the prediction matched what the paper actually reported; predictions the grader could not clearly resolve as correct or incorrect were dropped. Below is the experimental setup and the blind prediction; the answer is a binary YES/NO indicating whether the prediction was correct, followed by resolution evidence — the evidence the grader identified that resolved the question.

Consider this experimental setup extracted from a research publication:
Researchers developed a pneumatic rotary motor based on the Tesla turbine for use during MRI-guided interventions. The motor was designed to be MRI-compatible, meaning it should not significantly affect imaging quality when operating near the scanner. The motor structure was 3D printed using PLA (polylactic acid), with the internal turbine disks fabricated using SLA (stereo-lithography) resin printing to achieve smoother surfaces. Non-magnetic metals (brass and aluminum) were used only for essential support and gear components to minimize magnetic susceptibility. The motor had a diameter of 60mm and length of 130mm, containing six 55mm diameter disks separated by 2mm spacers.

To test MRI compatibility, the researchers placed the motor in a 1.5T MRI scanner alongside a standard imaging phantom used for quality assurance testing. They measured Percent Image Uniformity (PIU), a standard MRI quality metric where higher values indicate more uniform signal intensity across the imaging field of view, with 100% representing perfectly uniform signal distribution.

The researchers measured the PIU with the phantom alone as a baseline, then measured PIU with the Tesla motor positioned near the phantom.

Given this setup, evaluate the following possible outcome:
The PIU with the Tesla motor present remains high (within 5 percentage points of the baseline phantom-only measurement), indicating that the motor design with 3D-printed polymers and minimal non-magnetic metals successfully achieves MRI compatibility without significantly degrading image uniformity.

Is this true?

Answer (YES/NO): YES